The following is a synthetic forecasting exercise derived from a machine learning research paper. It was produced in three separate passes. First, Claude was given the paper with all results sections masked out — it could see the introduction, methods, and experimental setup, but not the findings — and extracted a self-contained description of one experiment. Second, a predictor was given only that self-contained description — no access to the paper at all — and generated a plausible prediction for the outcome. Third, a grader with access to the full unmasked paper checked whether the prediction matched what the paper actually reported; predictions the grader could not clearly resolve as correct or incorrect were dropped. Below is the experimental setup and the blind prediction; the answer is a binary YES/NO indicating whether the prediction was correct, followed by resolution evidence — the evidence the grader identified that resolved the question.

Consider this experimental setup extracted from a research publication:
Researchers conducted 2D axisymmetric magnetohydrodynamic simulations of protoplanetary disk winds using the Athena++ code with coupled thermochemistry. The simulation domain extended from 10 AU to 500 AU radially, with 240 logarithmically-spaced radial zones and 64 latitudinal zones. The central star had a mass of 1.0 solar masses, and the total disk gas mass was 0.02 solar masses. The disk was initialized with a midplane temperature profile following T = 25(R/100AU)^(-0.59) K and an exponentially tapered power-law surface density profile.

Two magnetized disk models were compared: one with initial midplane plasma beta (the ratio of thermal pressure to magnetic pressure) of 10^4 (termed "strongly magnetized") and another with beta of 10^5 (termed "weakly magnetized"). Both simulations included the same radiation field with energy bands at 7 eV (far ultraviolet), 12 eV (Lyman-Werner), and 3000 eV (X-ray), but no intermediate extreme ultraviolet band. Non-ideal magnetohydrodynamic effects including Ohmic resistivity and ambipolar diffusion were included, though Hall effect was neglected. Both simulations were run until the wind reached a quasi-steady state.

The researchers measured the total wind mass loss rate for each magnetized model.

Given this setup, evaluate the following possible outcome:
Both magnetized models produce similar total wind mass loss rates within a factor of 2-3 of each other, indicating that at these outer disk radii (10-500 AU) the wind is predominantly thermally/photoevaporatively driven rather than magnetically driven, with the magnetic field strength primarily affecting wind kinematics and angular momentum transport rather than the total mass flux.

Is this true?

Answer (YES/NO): NO